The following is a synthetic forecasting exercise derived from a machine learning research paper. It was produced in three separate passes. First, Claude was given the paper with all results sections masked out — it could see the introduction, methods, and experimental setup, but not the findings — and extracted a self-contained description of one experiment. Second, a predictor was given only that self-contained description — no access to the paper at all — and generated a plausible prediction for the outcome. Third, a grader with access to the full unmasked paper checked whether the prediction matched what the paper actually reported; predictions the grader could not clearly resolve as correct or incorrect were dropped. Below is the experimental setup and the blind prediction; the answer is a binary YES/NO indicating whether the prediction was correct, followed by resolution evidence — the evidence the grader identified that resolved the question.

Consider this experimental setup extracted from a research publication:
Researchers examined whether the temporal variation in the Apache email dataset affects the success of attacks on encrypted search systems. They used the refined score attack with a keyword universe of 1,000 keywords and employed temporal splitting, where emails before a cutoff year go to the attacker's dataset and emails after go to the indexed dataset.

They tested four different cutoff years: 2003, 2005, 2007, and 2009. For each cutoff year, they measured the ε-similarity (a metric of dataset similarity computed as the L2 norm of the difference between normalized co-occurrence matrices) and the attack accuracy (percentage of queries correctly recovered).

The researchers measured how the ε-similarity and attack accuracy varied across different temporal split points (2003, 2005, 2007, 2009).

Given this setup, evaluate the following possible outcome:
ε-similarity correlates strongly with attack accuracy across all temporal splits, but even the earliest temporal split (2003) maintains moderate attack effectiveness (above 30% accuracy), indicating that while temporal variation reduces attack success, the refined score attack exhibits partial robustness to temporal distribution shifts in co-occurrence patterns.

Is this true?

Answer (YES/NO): NO